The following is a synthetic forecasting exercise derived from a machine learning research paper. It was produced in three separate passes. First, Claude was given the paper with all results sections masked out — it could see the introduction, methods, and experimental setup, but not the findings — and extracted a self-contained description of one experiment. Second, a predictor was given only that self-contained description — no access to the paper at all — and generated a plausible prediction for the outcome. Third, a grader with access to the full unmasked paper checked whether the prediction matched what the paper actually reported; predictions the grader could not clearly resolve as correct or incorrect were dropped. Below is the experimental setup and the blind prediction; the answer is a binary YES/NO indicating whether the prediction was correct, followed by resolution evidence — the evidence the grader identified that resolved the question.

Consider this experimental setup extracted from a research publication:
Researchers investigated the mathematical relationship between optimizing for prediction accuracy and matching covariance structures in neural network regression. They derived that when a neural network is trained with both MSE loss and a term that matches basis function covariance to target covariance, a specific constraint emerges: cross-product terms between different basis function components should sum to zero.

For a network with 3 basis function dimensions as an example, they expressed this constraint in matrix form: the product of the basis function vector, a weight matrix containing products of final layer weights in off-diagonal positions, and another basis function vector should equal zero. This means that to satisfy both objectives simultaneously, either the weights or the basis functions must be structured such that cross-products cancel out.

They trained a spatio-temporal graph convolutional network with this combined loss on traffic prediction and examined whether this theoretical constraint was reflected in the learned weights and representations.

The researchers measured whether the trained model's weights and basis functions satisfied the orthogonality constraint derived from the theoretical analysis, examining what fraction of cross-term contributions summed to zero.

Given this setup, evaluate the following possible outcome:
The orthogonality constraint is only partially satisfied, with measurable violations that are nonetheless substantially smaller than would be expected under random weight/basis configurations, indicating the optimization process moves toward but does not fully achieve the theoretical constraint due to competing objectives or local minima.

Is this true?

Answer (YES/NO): YES